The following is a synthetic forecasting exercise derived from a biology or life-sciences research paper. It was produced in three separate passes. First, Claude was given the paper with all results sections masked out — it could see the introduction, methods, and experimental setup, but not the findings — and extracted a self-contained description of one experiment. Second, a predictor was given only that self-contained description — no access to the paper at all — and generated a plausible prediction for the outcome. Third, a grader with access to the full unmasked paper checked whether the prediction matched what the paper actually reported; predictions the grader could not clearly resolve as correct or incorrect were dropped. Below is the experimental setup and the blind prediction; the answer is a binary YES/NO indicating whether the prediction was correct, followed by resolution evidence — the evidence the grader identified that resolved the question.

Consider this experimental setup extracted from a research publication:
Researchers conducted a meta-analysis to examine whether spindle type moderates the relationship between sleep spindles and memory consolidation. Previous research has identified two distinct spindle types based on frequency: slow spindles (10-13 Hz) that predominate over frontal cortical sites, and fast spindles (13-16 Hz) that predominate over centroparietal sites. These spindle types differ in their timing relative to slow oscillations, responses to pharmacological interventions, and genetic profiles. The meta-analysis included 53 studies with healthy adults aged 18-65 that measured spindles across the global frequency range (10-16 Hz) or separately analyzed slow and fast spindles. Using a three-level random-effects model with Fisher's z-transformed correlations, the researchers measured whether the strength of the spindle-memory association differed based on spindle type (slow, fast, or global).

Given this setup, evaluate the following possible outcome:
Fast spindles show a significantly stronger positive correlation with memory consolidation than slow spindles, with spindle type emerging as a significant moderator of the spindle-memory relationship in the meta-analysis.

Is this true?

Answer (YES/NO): NO